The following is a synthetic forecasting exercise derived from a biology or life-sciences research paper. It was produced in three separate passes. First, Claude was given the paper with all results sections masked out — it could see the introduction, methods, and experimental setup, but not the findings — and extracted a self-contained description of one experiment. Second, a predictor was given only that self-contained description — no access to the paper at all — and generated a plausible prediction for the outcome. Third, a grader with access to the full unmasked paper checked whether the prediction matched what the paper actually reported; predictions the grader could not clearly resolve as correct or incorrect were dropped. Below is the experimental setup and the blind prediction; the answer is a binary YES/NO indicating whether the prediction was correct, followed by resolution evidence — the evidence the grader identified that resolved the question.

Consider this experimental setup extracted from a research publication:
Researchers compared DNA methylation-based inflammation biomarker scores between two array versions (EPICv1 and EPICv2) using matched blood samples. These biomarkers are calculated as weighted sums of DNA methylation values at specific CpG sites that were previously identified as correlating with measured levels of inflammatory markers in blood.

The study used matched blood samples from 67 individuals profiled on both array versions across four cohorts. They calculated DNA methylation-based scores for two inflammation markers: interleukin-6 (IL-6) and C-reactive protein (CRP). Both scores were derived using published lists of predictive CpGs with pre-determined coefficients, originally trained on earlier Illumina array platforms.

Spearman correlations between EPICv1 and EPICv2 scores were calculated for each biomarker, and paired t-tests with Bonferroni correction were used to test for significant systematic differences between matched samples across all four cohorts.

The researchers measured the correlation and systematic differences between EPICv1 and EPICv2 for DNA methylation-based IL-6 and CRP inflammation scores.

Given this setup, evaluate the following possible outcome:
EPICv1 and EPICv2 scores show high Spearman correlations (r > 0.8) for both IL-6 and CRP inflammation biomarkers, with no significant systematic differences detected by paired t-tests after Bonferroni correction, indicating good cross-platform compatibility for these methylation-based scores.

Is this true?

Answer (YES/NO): NO